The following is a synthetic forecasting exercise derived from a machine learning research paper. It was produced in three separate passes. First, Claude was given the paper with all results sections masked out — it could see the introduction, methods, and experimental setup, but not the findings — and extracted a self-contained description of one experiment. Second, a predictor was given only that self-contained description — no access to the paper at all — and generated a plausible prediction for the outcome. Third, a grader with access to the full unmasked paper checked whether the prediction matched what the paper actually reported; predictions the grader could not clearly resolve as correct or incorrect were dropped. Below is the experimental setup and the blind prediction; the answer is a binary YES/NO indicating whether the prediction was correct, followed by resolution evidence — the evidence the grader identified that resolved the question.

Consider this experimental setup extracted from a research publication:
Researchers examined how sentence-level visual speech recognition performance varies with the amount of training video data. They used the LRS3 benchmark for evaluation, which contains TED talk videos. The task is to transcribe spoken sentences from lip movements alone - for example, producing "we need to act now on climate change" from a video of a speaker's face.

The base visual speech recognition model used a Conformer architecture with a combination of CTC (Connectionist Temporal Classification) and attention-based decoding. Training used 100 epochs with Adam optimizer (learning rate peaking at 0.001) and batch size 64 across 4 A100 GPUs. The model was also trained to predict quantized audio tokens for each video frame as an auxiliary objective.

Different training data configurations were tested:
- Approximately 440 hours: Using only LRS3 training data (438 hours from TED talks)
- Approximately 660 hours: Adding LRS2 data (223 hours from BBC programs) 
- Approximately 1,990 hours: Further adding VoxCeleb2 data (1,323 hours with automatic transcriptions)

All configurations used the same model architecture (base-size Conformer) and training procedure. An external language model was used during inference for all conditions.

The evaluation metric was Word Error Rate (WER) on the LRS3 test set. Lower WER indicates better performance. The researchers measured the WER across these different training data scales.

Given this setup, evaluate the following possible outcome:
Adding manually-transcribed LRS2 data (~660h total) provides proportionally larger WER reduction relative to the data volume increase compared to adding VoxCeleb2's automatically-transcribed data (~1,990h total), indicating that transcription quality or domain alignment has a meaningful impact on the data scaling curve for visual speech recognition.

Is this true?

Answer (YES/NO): YES